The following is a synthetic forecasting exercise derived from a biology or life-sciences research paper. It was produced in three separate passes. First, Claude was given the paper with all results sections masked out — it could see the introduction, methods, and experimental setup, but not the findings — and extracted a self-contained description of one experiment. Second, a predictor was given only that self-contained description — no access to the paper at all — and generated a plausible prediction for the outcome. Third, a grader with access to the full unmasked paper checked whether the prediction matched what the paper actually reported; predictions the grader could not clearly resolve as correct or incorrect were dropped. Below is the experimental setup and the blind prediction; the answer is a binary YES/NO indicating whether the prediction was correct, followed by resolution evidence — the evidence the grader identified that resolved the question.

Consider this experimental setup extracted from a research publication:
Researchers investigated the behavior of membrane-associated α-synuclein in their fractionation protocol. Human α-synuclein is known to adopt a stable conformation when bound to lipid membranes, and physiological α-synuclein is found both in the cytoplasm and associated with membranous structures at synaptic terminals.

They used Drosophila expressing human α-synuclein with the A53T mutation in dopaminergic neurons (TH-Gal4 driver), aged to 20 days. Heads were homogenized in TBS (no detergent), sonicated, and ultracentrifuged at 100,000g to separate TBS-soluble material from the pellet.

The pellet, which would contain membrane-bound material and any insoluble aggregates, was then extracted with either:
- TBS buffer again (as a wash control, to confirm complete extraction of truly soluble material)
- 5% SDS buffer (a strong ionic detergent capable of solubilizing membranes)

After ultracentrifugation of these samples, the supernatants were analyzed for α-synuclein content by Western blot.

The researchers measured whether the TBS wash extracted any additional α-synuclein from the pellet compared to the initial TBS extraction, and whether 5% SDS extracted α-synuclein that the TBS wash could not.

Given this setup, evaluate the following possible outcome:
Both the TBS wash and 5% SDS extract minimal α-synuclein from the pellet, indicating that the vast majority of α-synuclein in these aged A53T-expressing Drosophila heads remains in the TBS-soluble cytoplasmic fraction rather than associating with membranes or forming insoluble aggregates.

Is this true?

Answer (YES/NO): NO